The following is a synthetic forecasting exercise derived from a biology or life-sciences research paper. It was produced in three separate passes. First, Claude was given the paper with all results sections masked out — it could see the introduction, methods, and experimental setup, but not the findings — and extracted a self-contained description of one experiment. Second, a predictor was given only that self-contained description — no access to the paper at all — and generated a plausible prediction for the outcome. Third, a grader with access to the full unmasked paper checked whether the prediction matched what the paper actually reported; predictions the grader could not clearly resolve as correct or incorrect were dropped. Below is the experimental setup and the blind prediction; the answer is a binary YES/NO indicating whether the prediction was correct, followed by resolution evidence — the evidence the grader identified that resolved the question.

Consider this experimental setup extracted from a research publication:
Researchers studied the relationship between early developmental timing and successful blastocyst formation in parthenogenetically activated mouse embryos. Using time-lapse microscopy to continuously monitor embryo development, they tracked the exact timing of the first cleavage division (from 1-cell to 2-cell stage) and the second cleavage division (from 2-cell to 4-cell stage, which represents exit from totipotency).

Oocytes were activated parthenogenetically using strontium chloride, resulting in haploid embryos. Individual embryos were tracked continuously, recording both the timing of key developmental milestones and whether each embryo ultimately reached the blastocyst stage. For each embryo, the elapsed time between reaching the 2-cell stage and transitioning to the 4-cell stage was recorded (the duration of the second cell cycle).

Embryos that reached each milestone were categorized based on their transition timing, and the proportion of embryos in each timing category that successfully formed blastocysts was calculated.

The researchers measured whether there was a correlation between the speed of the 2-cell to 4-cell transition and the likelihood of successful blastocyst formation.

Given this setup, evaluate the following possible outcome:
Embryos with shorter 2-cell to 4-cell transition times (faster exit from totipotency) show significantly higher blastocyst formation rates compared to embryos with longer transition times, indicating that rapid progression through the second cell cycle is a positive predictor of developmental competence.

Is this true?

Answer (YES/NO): NO